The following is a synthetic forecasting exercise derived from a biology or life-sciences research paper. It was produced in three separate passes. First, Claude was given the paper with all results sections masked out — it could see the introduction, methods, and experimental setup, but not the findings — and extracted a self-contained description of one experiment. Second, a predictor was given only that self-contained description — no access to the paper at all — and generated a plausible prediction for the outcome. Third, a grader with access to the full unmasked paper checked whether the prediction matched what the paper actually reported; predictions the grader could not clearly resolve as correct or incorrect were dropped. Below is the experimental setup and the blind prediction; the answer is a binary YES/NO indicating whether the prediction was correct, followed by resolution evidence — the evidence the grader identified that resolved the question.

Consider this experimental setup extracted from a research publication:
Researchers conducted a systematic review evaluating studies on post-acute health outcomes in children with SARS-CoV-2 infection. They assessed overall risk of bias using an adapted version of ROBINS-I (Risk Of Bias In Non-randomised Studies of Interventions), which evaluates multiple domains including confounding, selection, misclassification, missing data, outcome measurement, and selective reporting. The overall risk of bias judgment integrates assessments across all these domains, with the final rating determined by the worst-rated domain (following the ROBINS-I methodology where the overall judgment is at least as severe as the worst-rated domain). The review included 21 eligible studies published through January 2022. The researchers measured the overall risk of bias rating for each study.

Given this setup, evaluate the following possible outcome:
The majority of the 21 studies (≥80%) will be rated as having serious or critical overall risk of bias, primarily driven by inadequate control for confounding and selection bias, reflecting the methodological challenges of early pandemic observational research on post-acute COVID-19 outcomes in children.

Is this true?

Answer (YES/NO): YES